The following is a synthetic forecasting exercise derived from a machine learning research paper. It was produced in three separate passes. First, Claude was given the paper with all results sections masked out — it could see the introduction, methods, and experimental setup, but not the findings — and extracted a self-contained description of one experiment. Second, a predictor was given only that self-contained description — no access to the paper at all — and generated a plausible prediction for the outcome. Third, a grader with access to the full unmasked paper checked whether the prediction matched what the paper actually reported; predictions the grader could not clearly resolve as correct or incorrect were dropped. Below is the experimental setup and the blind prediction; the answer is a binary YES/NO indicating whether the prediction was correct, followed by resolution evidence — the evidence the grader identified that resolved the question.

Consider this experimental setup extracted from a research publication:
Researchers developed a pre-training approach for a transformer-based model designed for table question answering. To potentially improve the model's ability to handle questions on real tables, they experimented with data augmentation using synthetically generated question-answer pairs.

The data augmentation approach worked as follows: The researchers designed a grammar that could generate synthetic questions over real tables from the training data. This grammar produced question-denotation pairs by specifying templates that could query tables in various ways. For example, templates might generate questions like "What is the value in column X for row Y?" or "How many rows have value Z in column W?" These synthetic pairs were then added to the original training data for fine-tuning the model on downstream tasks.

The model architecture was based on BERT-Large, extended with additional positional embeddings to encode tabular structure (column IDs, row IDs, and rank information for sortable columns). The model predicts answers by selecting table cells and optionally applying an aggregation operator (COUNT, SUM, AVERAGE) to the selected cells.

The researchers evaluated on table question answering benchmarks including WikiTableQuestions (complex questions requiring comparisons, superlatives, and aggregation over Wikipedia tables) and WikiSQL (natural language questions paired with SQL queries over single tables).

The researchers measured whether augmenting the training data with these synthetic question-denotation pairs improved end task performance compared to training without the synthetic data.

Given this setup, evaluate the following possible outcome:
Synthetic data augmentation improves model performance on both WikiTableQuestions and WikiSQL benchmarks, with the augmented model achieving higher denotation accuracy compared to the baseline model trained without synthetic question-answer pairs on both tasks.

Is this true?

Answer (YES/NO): NO